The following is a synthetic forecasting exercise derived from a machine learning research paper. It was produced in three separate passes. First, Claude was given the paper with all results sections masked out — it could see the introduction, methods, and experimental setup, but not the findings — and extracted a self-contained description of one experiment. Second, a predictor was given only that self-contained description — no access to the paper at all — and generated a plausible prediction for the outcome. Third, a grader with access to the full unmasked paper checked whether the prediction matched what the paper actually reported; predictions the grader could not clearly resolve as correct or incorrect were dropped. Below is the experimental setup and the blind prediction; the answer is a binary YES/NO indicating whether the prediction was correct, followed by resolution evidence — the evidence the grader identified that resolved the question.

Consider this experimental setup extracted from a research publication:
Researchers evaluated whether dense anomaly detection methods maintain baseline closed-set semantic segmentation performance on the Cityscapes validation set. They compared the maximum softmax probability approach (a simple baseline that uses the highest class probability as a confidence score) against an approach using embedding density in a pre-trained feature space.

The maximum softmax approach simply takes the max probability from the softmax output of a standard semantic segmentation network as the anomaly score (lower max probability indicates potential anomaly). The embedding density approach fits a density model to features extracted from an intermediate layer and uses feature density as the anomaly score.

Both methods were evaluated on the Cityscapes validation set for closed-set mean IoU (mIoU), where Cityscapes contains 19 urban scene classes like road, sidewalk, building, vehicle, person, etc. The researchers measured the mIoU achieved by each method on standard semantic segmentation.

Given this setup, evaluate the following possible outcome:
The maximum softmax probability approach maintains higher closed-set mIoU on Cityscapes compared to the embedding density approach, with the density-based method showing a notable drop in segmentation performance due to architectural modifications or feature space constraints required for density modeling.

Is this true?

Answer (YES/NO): NO